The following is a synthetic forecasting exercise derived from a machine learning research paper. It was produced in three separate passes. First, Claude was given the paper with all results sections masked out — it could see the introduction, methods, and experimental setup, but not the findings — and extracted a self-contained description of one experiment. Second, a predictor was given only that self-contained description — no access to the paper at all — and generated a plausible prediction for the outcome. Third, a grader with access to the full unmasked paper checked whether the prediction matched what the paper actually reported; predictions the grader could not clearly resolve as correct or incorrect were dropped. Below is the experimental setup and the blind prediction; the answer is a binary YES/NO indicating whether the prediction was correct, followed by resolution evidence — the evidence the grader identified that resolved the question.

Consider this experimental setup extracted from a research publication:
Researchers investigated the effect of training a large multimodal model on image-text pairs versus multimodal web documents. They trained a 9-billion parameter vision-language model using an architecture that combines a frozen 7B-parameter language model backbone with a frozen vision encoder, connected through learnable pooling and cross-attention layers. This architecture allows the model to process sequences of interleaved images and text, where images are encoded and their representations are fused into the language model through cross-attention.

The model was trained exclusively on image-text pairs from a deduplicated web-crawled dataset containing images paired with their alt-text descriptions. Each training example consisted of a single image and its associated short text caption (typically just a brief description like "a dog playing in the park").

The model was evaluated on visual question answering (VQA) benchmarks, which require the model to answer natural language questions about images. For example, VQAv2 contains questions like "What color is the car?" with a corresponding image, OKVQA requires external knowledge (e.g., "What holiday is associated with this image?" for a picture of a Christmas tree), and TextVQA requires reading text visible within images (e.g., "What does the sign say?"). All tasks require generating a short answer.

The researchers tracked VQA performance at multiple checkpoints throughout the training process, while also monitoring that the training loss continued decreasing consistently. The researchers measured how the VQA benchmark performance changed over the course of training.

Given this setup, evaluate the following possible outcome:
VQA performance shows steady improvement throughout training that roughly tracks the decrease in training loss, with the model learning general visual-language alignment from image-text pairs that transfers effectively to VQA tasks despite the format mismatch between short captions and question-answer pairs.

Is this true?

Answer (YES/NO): NO